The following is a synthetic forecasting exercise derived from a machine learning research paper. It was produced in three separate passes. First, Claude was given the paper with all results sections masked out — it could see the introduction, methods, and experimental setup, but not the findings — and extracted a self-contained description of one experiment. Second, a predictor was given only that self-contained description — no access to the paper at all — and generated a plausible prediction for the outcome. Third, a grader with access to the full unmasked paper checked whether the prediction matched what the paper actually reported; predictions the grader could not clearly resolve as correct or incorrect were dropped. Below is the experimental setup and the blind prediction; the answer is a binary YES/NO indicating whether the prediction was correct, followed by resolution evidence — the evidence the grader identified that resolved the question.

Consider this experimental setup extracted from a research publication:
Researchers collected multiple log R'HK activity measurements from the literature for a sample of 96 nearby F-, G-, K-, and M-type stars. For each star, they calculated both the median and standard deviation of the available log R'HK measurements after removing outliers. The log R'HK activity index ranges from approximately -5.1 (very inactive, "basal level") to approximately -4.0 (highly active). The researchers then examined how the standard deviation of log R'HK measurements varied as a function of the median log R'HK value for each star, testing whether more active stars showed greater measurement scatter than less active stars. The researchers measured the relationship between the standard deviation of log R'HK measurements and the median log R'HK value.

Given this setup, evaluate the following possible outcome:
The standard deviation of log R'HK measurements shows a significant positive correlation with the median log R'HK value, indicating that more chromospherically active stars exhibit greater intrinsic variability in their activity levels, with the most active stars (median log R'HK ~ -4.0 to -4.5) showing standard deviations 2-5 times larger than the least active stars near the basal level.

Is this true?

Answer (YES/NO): NO